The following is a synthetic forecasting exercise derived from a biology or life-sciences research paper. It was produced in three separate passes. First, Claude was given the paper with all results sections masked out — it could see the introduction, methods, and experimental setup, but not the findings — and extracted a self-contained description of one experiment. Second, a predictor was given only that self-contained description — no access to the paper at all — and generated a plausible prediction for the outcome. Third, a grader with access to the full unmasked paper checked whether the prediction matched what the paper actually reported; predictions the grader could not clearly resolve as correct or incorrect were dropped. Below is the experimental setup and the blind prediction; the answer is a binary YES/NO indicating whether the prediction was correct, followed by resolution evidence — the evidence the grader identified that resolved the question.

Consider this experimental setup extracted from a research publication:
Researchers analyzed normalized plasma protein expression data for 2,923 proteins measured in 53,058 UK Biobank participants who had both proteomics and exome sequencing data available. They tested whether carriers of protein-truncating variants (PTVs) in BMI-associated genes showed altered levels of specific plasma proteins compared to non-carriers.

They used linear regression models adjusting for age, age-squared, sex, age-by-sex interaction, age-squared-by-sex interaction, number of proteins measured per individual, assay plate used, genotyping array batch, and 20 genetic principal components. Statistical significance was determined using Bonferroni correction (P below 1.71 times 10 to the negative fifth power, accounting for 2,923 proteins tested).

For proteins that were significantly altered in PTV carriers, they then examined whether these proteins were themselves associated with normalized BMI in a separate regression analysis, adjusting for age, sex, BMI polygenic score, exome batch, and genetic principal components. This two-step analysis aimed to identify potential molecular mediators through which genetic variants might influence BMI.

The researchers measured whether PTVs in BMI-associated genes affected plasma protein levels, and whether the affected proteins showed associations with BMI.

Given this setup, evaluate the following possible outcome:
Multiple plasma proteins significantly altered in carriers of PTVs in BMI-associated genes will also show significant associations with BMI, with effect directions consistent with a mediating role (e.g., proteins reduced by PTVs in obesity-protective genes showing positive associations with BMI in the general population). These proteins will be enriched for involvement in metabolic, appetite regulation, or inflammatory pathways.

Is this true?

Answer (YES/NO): NO